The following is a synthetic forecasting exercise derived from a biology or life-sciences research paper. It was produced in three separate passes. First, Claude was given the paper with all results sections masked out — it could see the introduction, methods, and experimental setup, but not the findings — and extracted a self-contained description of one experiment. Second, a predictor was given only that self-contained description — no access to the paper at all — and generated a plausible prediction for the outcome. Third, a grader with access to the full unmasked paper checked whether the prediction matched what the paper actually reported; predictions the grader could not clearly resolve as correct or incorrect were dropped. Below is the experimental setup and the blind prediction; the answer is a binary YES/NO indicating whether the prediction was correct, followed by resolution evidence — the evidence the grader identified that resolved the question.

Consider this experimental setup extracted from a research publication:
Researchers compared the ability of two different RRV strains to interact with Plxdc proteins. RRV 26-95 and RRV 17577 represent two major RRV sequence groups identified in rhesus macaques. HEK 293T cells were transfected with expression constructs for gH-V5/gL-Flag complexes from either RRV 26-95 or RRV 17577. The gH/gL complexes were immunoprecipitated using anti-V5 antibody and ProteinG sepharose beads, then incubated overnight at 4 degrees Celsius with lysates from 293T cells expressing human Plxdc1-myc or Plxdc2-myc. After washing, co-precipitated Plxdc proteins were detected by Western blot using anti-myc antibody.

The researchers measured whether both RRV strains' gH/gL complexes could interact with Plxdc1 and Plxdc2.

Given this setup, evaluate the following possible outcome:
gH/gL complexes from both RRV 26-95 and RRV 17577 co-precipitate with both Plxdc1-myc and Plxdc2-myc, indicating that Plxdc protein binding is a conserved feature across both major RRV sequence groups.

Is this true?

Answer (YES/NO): NO